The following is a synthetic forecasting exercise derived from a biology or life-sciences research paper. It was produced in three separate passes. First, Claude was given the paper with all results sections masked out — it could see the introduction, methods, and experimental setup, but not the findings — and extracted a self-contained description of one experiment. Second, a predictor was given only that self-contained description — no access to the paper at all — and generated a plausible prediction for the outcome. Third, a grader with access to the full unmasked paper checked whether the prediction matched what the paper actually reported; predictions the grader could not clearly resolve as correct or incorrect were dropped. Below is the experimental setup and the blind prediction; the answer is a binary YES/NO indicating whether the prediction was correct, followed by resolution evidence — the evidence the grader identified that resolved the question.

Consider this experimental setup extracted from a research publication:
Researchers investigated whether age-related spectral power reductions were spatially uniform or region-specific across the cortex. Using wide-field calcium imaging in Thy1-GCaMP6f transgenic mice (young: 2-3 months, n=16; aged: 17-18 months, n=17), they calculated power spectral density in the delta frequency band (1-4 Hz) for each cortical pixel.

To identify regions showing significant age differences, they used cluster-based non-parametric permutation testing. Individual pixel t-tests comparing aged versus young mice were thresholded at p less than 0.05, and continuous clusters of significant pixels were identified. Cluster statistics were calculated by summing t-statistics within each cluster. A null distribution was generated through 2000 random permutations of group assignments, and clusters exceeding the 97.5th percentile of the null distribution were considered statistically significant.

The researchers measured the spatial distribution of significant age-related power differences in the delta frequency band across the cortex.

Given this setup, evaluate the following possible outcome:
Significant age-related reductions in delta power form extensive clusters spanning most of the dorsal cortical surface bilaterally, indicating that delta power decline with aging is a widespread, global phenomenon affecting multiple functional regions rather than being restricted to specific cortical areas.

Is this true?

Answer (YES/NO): YES